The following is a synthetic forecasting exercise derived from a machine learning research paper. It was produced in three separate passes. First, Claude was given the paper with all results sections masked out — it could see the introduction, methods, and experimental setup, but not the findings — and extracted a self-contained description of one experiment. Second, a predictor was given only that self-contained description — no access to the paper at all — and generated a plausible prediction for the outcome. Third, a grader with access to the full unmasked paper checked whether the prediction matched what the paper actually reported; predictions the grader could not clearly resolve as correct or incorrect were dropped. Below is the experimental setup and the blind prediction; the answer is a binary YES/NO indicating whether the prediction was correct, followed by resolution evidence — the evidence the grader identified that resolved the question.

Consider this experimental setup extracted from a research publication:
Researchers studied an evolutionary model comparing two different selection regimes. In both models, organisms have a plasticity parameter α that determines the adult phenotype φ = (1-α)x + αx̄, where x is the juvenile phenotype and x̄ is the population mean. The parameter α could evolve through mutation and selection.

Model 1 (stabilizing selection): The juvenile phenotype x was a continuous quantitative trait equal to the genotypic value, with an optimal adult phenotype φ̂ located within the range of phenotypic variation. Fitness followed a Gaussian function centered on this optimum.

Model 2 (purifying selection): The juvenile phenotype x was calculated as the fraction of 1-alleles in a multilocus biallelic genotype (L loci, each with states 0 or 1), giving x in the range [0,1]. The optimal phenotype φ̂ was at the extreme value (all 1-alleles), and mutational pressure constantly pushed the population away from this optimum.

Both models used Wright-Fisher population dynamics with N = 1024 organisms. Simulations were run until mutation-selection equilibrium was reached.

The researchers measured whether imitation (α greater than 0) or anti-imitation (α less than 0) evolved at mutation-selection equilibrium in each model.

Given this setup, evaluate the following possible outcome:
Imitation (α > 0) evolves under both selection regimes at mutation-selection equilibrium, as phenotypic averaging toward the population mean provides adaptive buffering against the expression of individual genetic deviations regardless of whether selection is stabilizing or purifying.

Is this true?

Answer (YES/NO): NO